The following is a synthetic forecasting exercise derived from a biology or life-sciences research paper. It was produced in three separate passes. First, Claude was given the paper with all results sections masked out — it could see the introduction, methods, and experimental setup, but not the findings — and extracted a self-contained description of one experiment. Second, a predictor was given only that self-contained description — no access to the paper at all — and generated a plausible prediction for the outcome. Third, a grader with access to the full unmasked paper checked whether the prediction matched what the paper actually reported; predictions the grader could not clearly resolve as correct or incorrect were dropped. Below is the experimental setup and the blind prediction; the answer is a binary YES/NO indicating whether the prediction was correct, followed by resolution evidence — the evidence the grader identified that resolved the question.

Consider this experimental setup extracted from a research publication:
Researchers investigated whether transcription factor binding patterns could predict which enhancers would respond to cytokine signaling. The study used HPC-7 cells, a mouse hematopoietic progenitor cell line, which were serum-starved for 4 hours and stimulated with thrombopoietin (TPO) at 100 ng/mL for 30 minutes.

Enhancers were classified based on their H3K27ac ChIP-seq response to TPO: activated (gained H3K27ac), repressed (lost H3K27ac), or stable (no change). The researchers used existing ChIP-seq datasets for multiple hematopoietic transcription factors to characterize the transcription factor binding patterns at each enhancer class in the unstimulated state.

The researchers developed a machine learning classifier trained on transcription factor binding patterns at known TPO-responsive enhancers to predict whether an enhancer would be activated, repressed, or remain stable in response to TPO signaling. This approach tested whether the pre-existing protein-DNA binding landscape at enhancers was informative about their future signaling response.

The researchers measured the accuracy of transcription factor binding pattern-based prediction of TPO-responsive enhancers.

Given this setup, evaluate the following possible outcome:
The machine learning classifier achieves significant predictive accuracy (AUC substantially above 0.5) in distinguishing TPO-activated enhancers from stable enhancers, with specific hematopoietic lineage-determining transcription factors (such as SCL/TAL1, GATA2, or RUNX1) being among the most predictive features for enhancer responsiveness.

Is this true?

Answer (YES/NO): NO